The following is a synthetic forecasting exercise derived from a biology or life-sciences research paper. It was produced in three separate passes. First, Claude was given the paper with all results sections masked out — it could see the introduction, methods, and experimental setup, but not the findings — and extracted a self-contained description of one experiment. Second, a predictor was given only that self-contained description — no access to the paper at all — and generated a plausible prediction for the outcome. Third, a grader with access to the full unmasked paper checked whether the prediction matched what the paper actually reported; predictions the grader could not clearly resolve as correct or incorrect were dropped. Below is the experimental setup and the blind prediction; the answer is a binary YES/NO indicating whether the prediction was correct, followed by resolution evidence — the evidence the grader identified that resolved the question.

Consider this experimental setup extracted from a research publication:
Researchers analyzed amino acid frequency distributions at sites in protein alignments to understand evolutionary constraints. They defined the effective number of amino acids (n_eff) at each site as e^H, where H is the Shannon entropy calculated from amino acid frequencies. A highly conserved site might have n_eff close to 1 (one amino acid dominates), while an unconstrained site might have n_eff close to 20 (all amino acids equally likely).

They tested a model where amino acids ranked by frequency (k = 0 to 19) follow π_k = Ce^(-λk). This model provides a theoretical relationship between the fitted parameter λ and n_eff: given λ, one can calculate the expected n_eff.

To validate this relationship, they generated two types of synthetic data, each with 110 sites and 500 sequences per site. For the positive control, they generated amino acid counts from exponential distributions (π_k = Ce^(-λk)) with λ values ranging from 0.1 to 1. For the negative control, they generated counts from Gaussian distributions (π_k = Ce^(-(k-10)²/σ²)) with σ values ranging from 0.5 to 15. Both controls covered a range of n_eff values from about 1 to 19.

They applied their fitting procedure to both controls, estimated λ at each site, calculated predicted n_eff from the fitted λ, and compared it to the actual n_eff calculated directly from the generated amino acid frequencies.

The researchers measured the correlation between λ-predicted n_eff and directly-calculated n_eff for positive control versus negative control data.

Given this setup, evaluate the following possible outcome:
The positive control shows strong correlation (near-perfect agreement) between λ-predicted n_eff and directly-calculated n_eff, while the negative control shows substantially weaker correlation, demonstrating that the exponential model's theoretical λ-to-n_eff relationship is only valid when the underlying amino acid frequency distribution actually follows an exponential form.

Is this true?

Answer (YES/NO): NO